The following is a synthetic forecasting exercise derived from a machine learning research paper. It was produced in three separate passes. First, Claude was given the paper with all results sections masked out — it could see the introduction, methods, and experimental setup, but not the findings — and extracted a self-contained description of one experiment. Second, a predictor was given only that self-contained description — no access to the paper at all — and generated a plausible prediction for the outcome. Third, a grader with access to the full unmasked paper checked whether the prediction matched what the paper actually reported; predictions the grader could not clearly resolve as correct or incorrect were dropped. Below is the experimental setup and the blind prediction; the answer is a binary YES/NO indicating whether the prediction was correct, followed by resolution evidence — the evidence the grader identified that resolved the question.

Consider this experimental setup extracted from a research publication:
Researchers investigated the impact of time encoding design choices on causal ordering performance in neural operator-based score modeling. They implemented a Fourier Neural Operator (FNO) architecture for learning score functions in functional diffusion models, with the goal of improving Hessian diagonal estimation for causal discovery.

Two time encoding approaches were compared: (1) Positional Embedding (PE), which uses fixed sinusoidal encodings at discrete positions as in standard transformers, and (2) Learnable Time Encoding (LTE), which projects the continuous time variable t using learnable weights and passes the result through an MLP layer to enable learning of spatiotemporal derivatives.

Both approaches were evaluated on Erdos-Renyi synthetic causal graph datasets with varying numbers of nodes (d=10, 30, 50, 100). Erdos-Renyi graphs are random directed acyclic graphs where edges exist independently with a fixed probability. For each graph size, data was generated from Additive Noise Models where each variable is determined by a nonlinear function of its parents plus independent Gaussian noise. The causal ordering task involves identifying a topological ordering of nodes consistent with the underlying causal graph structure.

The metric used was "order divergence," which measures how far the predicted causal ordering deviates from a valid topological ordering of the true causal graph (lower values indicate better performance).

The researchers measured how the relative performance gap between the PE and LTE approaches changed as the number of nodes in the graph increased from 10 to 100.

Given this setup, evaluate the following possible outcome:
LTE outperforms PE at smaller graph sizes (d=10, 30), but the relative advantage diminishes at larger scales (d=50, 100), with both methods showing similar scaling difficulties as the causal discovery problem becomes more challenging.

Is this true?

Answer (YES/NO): NO